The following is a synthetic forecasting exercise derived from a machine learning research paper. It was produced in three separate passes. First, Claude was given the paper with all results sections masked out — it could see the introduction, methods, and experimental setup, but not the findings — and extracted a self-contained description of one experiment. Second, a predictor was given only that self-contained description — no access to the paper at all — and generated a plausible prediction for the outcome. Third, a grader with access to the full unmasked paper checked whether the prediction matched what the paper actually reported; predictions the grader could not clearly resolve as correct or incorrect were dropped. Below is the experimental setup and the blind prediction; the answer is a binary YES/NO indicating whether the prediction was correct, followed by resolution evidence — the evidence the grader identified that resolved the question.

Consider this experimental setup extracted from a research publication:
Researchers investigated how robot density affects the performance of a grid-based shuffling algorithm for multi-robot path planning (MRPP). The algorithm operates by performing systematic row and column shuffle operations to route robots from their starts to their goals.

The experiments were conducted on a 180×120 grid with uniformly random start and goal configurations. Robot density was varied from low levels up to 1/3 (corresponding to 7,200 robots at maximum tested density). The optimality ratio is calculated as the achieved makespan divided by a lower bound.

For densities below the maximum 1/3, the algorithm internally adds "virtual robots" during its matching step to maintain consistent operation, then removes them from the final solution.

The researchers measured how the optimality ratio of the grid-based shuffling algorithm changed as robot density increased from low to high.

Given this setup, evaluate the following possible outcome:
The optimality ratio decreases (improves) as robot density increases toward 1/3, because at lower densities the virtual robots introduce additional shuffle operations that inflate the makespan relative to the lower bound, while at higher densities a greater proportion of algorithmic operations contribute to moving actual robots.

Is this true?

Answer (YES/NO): NO